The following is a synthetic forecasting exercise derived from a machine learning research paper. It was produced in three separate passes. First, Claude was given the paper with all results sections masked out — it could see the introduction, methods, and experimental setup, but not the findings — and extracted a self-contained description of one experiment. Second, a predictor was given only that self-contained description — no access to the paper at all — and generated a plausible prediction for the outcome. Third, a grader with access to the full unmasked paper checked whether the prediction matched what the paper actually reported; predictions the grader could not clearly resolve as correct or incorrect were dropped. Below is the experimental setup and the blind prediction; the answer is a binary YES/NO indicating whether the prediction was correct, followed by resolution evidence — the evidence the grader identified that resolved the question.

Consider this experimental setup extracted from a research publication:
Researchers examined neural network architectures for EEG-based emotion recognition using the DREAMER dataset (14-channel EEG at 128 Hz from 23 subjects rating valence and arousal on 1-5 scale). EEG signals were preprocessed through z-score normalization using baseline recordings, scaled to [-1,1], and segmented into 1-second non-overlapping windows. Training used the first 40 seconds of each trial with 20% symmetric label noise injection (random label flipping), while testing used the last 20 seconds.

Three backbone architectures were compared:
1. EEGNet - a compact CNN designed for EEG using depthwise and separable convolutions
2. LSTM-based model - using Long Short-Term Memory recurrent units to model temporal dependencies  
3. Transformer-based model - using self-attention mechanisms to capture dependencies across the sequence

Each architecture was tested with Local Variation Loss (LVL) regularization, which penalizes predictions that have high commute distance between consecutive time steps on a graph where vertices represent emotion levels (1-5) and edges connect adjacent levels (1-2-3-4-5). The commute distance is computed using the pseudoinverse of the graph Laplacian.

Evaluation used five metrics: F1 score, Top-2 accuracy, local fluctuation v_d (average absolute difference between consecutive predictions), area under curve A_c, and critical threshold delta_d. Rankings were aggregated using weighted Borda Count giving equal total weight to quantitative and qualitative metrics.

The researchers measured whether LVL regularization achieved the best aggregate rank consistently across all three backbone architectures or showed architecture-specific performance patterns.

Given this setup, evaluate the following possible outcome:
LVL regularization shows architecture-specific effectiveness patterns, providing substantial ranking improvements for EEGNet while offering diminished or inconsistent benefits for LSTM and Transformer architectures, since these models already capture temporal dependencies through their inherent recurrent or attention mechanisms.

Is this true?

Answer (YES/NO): NO